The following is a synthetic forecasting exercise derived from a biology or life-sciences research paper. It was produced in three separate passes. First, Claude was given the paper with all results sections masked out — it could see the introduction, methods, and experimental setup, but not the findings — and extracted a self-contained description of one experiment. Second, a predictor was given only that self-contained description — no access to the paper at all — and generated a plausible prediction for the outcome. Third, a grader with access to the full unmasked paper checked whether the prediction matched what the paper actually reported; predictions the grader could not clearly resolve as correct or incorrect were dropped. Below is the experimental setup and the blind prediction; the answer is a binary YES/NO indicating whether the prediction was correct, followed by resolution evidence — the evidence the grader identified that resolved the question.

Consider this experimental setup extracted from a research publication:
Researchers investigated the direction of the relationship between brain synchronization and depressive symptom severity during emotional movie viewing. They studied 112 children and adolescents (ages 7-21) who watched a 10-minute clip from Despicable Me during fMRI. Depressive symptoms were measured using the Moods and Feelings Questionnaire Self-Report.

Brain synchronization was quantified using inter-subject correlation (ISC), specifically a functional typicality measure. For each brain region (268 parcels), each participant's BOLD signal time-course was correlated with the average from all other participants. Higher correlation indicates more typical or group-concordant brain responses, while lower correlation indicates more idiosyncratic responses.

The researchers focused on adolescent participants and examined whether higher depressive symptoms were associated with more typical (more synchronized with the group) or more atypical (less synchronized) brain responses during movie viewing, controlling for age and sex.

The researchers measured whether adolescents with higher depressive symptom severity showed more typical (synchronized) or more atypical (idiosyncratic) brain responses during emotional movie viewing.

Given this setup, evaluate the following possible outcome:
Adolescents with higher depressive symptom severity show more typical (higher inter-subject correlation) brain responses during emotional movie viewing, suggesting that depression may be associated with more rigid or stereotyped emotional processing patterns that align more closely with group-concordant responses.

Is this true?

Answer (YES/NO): NO